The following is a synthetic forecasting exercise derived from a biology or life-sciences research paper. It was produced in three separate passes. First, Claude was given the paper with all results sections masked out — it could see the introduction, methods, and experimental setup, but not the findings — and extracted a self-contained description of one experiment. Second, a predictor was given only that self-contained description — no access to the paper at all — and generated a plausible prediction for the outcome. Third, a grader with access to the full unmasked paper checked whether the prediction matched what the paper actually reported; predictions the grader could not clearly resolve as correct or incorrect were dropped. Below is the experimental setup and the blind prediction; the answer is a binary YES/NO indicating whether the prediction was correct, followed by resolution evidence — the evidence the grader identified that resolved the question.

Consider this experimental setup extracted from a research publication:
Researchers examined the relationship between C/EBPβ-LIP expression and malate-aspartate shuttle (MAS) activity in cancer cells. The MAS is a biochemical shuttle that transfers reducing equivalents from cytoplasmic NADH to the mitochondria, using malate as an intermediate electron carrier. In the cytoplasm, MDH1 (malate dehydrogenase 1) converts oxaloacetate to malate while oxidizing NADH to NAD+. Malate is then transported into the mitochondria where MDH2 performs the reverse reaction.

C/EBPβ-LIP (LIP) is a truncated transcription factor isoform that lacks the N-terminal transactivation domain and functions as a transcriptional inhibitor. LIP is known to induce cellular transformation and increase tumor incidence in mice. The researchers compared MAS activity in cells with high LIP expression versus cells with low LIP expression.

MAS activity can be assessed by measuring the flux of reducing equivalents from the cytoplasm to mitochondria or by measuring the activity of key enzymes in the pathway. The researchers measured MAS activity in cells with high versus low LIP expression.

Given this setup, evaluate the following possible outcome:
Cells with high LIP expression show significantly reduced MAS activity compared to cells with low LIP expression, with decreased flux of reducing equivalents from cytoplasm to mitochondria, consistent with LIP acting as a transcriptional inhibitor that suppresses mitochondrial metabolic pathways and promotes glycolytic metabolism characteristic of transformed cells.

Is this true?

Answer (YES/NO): NO